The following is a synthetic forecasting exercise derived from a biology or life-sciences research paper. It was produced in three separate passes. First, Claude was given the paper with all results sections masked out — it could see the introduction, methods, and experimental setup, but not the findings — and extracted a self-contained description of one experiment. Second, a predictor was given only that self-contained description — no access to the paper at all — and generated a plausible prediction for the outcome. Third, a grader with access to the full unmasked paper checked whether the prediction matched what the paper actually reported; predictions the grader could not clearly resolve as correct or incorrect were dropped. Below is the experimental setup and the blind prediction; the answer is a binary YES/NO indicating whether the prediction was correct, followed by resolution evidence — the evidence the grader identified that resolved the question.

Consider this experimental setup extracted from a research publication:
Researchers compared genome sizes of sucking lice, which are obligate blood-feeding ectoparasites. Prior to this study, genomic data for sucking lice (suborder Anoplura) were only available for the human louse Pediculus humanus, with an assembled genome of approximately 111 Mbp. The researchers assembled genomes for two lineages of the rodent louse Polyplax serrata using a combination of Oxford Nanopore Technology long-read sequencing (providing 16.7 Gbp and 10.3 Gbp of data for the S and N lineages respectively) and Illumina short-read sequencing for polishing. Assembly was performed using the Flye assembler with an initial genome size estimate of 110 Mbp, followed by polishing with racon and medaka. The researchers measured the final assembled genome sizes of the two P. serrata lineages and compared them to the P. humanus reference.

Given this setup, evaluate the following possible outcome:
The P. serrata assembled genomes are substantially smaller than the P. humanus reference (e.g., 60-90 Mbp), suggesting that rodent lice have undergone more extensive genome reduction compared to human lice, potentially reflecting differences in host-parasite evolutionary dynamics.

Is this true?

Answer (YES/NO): NO